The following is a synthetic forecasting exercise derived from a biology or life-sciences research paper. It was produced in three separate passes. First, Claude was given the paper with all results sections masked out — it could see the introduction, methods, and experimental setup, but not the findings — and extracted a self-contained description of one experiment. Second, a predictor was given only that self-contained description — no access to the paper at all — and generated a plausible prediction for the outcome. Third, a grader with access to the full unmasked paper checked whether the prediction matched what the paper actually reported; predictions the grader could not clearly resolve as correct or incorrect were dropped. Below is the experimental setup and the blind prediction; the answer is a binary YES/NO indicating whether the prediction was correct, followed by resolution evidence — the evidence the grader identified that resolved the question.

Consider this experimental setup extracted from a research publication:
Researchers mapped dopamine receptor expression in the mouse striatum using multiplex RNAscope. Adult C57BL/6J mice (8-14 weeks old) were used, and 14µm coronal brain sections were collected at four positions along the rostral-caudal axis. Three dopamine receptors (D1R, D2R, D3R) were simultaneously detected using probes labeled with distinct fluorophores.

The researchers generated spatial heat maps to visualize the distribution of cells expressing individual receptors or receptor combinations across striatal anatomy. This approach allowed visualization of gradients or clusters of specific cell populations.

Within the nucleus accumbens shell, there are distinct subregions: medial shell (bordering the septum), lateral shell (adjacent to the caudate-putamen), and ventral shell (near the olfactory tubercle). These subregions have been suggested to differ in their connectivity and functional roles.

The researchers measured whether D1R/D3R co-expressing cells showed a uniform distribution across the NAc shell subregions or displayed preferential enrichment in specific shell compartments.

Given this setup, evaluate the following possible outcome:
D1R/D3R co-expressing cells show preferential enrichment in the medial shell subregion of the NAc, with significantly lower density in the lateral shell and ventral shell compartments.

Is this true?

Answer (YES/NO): NO